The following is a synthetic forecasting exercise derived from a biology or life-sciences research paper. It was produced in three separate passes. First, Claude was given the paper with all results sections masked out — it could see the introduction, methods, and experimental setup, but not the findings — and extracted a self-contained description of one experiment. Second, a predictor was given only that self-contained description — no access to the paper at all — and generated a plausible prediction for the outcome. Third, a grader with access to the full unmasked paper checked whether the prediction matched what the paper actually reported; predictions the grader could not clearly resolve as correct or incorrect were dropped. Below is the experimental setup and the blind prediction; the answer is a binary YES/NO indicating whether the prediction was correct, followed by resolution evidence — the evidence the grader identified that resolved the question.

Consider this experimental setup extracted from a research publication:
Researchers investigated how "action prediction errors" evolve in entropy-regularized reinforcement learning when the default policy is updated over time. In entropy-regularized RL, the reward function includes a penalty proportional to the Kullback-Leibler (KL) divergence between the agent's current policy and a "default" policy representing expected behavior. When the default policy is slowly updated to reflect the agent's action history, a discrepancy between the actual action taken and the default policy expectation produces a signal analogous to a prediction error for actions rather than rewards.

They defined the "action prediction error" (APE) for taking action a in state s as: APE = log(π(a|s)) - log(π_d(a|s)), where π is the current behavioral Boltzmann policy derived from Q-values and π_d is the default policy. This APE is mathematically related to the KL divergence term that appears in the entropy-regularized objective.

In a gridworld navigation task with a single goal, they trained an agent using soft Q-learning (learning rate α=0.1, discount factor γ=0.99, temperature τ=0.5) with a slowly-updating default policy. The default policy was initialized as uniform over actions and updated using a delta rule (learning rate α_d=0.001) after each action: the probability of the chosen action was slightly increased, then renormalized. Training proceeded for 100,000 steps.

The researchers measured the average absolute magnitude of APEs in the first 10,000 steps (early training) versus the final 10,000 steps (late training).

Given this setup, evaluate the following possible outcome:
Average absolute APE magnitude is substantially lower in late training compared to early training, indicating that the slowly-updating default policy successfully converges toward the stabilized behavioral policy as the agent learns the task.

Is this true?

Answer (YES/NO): YES